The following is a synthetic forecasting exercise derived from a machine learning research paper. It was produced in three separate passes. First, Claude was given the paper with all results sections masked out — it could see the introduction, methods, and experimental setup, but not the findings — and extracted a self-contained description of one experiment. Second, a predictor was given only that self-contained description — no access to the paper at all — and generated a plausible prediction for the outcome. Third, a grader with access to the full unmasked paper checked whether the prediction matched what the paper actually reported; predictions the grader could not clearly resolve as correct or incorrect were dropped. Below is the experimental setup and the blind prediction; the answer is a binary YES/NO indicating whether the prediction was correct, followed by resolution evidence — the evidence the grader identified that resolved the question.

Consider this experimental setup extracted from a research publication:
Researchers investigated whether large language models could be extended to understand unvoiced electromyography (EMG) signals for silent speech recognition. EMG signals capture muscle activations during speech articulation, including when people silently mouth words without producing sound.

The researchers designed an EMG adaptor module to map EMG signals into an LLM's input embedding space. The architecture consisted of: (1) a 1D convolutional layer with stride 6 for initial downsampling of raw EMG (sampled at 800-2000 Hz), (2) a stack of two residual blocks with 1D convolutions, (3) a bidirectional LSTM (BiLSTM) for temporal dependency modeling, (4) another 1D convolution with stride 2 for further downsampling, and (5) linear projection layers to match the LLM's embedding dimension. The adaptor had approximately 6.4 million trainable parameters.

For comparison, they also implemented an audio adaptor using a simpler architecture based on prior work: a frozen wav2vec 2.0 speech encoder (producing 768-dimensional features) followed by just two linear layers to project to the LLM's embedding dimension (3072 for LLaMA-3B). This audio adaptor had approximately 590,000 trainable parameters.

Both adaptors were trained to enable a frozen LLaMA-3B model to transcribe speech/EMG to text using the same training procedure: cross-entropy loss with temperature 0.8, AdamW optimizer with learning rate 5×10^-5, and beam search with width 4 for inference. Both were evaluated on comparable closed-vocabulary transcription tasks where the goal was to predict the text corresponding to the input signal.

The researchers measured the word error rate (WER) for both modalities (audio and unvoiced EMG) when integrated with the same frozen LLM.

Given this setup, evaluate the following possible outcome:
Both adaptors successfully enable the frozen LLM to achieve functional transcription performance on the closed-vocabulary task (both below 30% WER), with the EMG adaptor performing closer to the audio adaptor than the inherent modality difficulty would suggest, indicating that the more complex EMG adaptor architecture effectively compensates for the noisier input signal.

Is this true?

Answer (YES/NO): NO